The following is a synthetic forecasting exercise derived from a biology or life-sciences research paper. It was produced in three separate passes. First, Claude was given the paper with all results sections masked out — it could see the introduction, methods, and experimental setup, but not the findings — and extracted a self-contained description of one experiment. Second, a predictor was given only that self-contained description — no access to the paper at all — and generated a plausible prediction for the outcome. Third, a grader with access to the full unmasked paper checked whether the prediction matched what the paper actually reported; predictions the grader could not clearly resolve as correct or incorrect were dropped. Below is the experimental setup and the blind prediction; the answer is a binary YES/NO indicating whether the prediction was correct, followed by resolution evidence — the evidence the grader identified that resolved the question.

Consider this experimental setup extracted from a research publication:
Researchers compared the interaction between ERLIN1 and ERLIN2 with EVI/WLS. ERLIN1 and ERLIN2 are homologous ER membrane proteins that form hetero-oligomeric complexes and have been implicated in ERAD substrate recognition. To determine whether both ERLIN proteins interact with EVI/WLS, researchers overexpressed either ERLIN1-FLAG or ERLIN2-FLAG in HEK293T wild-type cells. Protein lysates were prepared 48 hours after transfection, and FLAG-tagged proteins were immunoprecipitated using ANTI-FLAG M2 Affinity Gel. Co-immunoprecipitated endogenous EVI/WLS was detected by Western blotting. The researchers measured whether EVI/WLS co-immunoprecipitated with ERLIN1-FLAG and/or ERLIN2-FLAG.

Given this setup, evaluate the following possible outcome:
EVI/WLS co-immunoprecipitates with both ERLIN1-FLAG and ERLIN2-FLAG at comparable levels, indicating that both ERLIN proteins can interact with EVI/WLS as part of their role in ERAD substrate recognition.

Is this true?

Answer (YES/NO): NO